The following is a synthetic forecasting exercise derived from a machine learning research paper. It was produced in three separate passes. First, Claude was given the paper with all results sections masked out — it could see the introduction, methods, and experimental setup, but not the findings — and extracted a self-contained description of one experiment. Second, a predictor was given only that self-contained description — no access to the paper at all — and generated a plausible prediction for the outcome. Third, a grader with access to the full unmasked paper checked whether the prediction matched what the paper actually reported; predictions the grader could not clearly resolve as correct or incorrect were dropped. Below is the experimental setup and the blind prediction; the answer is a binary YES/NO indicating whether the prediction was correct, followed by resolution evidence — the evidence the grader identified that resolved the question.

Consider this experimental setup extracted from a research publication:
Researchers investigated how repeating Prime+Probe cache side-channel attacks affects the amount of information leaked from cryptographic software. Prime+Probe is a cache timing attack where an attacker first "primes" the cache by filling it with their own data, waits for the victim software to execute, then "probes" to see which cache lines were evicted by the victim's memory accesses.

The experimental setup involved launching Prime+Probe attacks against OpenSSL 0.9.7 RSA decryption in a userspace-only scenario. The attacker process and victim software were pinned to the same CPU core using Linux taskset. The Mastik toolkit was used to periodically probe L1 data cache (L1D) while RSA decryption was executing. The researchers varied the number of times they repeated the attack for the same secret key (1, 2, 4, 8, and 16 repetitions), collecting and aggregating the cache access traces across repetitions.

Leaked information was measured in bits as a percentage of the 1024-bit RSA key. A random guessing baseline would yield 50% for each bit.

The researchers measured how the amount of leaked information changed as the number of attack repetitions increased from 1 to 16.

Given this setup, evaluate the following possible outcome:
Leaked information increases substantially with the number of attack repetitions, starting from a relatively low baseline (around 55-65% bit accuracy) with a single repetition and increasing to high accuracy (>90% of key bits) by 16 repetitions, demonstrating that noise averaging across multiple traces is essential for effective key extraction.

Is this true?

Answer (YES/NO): NO